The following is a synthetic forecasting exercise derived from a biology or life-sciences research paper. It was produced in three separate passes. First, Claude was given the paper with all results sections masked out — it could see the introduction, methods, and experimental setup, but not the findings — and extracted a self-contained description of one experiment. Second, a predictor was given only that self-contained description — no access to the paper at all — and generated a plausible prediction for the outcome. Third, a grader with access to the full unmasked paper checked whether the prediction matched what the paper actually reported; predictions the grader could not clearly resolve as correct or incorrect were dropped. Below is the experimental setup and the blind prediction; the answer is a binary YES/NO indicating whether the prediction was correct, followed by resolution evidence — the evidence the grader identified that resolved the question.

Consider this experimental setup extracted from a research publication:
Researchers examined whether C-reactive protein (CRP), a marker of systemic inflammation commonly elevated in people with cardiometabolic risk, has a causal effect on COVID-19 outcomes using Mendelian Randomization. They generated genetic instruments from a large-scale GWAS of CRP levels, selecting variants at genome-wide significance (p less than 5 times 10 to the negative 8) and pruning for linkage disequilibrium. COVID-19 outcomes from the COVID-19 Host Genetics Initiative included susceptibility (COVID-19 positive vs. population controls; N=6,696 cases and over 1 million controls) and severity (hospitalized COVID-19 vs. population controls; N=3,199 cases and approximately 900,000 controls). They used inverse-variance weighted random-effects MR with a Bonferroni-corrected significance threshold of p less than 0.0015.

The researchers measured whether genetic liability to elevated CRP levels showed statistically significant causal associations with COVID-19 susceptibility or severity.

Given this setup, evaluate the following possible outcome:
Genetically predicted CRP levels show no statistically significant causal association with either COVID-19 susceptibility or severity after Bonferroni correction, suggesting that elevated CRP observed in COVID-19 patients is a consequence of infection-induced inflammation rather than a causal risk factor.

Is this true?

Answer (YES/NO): YES